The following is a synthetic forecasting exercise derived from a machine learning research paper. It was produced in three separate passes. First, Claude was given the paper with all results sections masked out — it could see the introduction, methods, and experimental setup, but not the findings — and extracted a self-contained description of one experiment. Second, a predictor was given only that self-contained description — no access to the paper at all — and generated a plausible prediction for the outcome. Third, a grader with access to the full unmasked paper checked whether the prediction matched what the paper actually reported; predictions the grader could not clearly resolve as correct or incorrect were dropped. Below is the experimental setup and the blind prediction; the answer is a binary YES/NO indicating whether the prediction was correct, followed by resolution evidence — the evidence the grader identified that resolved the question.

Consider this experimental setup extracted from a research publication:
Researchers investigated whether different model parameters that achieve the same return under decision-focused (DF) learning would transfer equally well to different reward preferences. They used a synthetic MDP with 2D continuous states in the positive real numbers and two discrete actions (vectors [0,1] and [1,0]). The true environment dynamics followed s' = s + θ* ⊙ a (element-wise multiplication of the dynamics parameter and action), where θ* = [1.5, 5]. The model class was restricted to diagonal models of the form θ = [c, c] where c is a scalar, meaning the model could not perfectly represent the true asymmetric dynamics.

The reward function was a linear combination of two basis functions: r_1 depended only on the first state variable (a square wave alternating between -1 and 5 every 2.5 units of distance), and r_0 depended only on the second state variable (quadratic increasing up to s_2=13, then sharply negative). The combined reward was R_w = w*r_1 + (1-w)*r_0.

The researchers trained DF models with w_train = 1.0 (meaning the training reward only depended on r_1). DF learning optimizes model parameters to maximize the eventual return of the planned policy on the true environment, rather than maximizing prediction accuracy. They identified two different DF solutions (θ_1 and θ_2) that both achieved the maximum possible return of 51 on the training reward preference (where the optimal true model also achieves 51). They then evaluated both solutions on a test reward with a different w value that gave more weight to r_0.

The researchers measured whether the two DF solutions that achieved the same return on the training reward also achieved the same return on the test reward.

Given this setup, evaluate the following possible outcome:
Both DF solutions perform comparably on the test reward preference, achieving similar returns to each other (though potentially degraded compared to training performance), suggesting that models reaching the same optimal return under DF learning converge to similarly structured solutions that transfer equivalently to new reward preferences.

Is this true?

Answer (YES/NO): NO